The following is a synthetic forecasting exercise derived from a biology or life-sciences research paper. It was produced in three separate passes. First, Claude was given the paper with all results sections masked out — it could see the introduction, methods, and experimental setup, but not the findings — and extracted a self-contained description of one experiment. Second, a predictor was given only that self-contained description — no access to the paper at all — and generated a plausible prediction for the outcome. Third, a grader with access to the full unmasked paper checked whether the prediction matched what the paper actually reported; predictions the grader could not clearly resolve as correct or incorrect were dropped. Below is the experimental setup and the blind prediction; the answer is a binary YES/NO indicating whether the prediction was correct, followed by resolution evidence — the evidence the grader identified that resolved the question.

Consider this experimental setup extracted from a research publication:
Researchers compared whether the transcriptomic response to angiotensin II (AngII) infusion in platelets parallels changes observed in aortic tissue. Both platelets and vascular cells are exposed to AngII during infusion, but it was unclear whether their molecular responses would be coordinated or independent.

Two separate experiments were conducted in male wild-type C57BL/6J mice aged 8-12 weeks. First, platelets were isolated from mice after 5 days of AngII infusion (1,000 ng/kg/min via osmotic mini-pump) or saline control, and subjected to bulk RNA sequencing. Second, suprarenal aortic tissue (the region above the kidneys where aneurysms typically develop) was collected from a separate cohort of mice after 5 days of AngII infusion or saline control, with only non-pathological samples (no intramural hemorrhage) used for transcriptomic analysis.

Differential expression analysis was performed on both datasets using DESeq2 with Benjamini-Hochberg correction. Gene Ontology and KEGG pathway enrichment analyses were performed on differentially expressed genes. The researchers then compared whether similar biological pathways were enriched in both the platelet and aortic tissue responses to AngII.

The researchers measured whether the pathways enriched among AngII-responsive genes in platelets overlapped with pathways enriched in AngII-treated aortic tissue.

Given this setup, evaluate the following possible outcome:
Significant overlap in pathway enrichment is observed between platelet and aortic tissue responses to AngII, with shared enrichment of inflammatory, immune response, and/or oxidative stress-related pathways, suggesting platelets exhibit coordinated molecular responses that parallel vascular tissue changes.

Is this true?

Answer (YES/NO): YES